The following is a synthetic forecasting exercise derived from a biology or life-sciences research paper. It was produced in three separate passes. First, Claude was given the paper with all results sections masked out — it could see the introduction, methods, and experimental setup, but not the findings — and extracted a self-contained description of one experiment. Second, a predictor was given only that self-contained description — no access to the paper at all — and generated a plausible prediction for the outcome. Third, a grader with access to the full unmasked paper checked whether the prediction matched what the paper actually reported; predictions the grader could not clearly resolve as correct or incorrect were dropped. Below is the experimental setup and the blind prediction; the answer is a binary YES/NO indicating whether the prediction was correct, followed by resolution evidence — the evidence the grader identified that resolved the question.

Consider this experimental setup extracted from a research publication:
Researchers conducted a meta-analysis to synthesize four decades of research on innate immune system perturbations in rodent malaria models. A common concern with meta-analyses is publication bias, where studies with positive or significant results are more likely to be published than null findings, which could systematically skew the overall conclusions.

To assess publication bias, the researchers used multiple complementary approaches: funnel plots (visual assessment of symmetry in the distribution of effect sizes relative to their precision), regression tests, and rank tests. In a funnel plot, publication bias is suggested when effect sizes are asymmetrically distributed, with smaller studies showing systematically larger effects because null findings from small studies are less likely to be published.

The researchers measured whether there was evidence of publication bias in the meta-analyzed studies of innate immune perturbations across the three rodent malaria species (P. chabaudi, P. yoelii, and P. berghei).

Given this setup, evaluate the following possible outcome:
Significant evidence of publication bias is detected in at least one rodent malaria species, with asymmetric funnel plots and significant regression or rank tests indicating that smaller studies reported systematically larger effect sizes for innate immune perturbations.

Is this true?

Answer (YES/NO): NO